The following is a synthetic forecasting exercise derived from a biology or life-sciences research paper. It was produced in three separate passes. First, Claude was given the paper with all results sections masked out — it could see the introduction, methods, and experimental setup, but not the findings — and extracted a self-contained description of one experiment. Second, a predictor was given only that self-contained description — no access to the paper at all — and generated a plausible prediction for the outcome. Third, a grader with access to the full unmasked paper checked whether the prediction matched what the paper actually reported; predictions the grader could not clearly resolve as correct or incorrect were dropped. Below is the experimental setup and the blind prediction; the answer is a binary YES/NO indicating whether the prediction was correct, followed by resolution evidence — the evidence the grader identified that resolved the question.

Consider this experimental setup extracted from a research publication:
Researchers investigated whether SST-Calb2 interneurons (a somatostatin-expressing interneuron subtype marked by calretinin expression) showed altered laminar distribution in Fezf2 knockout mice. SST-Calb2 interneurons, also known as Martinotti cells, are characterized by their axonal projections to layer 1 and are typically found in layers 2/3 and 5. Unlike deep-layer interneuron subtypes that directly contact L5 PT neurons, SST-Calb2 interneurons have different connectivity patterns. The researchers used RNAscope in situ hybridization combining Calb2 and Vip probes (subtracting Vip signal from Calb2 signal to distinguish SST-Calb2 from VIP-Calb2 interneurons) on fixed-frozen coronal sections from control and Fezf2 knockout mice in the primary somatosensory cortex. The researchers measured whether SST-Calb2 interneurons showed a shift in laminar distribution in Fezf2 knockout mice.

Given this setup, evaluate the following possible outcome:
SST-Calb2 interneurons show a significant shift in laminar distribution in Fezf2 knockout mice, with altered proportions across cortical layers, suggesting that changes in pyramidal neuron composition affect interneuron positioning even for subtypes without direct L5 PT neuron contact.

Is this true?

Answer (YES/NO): NO